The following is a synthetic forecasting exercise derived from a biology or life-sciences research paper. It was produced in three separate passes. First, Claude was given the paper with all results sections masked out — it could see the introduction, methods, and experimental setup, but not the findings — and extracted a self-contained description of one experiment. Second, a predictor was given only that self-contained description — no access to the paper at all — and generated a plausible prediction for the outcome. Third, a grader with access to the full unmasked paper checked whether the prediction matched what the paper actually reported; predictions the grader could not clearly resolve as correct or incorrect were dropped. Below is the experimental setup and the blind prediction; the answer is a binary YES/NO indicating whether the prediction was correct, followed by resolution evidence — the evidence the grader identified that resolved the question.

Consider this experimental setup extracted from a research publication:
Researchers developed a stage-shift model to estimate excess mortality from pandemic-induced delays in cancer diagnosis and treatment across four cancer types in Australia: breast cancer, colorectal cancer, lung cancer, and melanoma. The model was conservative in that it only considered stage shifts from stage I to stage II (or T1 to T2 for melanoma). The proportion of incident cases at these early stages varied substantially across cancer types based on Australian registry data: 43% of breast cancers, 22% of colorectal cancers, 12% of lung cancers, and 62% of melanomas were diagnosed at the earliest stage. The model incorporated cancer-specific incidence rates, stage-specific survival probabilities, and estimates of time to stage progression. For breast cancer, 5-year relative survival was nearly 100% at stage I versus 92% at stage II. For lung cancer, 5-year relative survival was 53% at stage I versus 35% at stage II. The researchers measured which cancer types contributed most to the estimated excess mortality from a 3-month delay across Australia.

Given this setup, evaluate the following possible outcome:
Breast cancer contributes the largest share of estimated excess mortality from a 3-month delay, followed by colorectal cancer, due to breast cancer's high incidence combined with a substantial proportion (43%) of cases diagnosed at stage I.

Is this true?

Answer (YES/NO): NO